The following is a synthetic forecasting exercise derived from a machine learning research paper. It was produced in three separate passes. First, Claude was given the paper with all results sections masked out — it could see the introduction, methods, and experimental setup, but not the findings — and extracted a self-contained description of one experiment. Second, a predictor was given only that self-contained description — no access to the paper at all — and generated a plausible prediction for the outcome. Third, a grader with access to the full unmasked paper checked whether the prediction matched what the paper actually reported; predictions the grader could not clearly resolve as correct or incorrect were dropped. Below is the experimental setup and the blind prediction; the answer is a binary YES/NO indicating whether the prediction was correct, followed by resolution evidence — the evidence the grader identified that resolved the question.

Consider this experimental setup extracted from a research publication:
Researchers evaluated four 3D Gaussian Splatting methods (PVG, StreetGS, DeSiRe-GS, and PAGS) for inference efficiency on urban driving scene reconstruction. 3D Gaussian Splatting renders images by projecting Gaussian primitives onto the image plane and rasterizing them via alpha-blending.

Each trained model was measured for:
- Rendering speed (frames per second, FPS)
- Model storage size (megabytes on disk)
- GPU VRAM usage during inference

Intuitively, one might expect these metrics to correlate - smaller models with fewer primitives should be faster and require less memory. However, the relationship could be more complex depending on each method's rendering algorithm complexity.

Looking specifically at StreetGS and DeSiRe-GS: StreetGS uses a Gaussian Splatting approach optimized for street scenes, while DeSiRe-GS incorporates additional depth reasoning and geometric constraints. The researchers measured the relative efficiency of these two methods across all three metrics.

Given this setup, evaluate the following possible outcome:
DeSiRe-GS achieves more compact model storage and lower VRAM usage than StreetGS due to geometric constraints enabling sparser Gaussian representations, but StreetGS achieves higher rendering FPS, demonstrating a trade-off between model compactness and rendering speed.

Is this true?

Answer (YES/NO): NO